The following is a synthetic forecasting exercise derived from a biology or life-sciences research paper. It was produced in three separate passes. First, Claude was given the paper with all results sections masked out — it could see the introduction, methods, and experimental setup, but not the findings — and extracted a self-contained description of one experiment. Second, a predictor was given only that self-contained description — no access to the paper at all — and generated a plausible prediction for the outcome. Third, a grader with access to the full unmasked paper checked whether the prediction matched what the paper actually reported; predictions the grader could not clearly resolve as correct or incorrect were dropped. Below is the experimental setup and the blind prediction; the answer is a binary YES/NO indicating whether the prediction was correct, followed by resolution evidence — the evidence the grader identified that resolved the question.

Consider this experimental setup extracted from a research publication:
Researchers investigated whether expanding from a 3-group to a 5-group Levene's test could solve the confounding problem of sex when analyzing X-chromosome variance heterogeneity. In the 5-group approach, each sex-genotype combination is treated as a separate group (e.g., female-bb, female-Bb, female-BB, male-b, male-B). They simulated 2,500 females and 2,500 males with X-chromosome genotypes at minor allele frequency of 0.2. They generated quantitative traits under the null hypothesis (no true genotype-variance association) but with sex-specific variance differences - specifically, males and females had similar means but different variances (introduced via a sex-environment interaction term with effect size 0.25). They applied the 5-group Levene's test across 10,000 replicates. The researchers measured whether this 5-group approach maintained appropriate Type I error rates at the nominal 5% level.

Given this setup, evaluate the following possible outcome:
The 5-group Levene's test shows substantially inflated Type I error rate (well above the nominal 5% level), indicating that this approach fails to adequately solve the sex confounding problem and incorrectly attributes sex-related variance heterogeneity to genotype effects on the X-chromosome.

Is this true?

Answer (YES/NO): YES